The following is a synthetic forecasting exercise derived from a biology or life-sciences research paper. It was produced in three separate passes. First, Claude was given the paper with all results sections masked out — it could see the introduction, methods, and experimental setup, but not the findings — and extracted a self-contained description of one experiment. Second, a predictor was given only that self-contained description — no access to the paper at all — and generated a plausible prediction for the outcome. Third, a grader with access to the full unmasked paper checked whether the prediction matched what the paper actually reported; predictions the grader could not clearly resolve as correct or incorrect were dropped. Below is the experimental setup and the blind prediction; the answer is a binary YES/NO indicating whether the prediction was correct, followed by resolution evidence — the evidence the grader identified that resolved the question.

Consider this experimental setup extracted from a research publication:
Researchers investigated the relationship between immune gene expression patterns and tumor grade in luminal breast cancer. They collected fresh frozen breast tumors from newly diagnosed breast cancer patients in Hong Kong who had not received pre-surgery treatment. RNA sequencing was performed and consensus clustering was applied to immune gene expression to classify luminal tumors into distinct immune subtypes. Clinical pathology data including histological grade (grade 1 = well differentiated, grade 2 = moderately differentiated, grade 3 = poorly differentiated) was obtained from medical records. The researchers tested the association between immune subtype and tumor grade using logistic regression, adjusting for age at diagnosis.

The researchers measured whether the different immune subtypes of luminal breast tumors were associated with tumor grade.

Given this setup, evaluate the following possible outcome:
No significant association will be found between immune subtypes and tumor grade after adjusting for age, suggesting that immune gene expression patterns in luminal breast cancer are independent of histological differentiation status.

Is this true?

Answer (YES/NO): YES